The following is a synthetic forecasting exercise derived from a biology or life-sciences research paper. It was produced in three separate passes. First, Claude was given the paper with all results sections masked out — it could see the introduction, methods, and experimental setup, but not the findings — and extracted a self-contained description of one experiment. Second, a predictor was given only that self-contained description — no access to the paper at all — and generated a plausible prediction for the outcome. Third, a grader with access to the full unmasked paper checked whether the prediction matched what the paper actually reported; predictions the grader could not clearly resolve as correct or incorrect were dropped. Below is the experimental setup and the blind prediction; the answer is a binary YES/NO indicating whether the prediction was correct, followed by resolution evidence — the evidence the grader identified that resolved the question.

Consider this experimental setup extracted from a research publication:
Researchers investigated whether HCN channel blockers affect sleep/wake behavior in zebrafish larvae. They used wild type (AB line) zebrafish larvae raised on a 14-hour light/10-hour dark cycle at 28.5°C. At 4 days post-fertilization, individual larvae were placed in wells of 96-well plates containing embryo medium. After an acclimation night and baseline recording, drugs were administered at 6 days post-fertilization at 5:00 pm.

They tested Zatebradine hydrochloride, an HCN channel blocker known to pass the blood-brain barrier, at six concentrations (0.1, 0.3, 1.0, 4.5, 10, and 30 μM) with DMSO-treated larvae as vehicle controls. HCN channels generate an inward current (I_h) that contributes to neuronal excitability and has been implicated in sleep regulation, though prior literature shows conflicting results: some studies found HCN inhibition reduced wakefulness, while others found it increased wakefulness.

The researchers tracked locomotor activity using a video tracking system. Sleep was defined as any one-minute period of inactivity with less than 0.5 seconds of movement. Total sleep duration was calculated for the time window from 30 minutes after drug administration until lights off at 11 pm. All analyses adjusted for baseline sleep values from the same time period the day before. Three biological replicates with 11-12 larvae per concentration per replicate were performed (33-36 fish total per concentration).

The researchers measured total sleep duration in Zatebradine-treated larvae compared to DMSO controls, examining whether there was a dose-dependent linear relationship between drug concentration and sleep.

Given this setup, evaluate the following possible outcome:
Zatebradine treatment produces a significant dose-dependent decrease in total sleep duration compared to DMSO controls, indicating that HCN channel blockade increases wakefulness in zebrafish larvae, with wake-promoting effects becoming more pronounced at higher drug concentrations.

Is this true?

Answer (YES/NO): NO